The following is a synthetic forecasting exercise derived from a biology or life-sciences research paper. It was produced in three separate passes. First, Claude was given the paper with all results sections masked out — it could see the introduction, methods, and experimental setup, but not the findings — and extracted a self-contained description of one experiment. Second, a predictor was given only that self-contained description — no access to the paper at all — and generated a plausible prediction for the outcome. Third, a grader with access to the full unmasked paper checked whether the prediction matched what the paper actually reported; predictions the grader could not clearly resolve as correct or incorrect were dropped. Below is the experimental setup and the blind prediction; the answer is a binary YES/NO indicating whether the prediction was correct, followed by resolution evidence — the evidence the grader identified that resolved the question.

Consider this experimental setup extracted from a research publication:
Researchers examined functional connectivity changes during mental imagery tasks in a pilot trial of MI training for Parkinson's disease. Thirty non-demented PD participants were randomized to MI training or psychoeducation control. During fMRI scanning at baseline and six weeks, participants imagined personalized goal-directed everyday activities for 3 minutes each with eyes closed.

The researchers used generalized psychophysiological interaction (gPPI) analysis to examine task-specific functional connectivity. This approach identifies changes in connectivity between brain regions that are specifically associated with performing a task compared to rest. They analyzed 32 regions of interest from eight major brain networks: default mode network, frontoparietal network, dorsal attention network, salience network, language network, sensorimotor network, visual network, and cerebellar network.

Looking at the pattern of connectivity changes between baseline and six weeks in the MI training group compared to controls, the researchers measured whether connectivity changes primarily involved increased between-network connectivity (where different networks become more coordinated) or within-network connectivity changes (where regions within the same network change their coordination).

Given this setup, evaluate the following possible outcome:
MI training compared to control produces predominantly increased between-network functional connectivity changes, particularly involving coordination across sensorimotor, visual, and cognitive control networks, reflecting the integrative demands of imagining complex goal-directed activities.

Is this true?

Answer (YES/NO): NO